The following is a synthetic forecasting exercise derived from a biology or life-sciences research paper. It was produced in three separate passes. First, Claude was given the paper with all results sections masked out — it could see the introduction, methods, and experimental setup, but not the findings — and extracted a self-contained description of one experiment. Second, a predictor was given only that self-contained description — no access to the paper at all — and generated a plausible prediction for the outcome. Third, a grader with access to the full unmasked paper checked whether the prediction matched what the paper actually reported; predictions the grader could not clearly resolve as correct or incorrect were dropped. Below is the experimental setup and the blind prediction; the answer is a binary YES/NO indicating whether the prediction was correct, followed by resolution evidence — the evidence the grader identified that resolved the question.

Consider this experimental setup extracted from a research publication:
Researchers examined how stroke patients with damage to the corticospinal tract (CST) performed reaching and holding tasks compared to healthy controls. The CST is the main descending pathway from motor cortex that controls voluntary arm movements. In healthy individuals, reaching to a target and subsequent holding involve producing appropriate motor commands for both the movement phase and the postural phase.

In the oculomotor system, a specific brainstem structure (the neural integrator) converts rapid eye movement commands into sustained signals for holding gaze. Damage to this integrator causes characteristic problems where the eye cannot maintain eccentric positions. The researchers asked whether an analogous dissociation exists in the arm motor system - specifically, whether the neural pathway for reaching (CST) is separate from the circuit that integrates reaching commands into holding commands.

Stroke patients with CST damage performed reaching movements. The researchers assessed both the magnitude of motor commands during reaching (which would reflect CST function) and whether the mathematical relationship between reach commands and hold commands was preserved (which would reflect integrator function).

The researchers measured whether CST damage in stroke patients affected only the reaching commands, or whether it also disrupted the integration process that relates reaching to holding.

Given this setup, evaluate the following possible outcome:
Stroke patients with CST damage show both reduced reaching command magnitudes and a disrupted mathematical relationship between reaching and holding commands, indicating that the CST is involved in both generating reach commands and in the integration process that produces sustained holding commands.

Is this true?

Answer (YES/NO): NO